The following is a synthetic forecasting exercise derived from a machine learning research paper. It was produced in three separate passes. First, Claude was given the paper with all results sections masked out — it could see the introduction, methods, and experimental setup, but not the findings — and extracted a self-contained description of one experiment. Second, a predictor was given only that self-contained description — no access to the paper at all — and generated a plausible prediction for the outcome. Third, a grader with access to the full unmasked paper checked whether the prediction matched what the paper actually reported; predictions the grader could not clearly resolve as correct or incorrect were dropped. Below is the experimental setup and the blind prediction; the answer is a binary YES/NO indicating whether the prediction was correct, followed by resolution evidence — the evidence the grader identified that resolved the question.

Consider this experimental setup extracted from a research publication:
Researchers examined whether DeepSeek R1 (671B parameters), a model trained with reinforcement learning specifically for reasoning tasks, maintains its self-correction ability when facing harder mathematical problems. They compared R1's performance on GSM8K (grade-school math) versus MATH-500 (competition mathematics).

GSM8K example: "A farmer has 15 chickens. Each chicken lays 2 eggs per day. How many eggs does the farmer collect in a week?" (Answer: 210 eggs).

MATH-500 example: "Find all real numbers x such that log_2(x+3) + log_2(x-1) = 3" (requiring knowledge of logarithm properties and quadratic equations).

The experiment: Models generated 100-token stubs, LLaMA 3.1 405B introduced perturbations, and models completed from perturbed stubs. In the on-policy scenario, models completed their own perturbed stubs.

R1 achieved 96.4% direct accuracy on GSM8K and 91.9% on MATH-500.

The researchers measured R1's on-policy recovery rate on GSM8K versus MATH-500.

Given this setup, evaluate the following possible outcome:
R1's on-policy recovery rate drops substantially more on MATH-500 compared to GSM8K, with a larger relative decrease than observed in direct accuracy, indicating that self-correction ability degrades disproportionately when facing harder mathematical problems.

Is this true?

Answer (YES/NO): NO